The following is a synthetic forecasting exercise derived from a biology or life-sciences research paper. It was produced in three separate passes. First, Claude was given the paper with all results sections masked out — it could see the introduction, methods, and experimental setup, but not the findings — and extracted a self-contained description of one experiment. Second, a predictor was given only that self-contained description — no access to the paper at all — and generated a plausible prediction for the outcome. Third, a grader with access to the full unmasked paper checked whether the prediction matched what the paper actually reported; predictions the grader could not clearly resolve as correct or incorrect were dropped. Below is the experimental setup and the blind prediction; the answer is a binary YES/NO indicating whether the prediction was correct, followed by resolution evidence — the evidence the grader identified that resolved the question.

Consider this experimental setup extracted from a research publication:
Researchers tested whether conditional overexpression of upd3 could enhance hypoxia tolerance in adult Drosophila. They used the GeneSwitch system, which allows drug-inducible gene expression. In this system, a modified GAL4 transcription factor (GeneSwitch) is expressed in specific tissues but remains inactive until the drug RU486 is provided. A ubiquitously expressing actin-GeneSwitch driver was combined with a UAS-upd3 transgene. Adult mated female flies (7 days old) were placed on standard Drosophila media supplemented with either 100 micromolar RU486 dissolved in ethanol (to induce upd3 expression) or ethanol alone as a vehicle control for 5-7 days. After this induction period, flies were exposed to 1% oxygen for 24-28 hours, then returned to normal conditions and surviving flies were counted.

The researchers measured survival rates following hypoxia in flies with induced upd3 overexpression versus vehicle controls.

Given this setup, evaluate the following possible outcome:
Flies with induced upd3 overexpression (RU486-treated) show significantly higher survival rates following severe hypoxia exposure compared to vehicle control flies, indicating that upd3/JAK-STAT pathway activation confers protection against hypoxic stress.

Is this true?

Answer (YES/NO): NO